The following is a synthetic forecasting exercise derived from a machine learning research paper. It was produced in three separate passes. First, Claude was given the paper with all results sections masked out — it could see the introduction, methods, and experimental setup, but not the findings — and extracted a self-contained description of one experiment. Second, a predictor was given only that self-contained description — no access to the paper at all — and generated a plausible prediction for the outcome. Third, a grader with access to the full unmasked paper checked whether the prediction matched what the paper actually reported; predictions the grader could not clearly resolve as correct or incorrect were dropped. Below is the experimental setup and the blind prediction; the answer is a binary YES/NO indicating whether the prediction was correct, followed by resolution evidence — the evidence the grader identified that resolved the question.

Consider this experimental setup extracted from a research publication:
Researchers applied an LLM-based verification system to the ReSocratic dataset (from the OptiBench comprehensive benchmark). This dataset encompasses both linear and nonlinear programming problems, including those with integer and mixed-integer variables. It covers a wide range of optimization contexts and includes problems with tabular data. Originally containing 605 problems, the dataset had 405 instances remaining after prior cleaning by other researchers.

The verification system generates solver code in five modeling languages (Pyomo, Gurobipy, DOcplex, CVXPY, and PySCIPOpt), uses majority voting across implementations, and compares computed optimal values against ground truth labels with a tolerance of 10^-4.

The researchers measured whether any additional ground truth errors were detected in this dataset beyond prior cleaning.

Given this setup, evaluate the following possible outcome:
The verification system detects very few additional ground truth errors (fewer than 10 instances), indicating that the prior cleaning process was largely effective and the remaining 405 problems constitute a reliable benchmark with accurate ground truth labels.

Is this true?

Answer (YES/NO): YES